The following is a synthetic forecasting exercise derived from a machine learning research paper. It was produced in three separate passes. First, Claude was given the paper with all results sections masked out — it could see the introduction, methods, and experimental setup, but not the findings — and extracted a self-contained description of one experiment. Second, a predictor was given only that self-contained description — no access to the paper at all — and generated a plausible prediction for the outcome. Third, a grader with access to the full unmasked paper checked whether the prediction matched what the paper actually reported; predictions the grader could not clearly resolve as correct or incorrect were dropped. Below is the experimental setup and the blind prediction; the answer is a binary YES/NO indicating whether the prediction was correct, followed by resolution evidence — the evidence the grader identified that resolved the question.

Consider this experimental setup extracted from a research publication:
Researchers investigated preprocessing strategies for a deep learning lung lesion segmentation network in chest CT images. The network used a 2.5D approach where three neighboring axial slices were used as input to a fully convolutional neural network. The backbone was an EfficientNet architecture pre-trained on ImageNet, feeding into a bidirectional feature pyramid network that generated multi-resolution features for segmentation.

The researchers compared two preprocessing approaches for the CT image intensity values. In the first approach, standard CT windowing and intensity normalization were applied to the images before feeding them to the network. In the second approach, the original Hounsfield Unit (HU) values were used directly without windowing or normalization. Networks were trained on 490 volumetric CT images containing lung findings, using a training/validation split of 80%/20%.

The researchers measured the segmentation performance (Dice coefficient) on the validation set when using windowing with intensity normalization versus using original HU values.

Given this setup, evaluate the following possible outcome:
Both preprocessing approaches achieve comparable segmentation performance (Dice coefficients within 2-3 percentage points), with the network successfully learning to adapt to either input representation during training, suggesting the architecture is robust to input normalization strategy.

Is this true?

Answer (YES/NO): YES